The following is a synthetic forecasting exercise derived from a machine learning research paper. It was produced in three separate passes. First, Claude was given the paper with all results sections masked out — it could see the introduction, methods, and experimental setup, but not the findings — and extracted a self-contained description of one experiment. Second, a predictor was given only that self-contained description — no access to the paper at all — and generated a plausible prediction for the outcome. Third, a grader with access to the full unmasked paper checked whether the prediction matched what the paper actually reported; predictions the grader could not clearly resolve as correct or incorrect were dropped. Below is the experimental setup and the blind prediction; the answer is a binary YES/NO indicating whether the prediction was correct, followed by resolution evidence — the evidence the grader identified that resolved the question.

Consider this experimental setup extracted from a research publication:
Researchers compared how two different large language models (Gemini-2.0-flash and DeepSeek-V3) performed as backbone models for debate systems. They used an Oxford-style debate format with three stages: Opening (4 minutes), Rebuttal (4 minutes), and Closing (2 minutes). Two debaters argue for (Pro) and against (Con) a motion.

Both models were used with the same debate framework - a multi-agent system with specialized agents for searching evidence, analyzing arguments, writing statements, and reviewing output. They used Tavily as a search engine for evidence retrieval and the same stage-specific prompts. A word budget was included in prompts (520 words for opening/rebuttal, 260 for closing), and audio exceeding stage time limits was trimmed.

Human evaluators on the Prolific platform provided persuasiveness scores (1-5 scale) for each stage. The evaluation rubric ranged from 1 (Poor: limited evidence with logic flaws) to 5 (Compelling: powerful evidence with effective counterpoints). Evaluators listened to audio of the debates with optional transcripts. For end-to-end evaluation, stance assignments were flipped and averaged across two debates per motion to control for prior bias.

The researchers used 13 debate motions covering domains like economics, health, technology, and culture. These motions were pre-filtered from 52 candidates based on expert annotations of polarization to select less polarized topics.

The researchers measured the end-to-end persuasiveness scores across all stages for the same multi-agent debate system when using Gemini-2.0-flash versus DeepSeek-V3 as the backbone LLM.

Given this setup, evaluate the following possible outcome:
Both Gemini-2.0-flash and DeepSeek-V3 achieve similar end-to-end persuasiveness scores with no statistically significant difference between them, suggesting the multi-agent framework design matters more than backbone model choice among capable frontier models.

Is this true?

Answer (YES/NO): NO